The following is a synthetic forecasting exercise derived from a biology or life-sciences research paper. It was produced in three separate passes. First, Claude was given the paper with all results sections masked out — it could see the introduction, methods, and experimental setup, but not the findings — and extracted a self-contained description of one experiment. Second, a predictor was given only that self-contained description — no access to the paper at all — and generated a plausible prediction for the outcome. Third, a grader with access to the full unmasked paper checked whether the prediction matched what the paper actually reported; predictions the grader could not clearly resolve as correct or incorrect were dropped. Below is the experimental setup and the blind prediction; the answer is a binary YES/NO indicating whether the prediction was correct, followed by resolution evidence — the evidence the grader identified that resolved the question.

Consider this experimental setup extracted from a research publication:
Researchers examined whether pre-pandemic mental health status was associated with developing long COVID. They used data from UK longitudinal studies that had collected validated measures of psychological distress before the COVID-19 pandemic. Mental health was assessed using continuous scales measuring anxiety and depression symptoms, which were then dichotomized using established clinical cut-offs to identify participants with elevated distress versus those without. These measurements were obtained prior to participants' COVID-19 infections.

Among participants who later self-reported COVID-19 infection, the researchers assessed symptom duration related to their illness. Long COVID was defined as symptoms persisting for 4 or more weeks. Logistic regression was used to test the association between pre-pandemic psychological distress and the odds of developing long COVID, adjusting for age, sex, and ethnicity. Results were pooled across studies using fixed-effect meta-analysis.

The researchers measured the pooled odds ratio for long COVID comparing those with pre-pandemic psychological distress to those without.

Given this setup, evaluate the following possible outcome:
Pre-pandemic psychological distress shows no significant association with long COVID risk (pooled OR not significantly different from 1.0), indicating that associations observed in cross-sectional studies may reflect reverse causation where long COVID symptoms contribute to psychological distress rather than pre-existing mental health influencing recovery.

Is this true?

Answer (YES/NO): NO